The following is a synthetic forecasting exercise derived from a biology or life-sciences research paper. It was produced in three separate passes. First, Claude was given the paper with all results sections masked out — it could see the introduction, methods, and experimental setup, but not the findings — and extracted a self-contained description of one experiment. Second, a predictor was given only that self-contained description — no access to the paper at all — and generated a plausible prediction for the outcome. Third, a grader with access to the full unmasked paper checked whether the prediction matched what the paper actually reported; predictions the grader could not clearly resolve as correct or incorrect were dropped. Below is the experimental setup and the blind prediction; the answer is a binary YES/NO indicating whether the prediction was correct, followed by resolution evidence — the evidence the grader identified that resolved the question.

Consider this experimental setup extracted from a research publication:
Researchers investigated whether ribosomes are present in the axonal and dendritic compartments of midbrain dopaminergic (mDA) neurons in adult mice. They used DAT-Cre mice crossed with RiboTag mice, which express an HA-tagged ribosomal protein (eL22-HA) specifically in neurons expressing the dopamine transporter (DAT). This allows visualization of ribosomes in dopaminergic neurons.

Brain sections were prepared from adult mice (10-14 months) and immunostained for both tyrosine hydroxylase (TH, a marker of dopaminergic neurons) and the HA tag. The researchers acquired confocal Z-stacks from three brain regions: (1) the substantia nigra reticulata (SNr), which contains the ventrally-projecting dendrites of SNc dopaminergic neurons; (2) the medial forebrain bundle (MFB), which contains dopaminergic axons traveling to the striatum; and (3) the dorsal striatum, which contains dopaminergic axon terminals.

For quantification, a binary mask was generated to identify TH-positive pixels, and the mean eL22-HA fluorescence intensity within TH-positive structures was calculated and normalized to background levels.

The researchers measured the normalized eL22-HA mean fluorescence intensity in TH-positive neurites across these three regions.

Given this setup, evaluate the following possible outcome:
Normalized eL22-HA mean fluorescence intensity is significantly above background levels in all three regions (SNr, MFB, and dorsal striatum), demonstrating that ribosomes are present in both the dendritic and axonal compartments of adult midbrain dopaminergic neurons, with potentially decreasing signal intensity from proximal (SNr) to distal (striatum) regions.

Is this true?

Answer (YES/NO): NO